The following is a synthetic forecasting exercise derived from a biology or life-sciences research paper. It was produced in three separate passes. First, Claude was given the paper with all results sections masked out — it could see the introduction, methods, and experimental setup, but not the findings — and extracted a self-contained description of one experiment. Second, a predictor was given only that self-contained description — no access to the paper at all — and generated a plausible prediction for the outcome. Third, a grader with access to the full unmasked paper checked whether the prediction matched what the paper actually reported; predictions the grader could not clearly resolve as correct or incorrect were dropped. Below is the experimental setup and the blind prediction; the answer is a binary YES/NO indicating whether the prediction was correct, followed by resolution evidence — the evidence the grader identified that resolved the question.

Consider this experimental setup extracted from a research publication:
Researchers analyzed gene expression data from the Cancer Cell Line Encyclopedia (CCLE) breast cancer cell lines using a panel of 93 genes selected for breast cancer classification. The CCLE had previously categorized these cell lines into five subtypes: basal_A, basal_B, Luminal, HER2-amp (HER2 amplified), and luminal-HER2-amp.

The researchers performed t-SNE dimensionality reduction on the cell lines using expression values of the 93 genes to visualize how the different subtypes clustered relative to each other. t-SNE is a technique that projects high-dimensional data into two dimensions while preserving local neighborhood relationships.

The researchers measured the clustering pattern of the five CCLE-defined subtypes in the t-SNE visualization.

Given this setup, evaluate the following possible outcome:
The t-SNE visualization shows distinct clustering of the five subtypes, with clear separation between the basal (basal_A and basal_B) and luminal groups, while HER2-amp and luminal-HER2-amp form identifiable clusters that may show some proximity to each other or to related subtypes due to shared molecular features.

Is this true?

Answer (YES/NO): NO